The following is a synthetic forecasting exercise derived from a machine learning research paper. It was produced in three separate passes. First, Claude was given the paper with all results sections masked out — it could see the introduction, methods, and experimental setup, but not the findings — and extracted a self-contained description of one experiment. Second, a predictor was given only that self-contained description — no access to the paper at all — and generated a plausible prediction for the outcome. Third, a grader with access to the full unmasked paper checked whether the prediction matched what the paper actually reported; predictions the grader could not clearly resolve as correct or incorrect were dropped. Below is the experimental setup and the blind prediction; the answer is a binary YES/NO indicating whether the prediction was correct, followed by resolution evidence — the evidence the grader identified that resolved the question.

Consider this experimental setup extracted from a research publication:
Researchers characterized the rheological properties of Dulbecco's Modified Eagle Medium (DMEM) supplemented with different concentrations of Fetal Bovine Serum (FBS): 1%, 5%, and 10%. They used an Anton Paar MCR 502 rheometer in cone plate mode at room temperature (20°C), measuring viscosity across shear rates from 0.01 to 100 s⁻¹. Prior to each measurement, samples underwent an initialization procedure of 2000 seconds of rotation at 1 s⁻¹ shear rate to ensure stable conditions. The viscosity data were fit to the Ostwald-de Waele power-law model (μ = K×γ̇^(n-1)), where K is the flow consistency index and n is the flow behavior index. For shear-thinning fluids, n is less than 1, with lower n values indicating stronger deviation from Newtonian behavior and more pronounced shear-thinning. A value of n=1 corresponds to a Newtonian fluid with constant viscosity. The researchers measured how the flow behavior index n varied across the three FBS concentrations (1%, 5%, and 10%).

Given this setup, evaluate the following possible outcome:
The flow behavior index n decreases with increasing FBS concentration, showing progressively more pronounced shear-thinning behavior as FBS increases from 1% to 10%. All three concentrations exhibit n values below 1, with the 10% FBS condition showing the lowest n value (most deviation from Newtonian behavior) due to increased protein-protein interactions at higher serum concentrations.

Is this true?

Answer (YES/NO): YES